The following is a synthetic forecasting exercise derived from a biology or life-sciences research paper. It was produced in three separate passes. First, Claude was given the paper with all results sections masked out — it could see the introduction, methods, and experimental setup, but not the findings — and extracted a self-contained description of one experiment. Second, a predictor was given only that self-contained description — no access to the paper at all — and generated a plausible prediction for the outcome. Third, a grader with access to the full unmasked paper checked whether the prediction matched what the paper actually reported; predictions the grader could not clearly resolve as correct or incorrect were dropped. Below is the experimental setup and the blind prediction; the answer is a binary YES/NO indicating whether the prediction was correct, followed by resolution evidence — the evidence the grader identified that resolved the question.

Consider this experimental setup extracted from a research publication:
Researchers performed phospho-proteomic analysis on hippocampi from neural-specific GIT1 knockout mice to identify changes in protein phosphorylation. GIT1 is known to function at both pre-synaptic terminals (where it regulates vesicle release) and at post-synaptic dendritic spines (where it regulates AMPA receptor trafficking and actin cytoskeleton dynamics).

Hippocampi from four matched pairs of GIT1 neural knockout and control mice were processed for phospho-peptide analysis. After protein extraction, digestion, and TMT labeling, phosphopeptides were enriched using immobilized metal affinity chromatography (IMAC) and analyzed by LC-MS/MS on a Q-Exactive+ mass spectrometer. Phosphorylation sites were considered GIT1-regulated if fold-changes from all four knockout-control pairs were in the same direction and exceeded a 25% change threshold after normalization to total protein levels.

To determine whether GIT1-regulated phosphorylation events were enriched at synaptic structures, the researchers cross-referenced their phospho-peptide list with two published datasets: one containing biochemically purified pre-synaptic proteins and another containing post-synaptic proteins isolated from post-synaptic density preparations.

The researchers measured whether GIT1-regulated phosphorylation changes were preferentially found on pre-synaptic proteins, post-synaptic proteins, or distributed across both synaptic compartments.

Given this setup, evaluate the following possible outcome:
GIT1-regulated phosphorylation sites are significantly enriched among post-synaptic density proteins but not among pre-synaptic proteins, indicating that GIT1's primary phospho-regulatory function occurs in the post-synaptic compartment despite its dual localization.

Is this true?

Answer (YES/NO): NO